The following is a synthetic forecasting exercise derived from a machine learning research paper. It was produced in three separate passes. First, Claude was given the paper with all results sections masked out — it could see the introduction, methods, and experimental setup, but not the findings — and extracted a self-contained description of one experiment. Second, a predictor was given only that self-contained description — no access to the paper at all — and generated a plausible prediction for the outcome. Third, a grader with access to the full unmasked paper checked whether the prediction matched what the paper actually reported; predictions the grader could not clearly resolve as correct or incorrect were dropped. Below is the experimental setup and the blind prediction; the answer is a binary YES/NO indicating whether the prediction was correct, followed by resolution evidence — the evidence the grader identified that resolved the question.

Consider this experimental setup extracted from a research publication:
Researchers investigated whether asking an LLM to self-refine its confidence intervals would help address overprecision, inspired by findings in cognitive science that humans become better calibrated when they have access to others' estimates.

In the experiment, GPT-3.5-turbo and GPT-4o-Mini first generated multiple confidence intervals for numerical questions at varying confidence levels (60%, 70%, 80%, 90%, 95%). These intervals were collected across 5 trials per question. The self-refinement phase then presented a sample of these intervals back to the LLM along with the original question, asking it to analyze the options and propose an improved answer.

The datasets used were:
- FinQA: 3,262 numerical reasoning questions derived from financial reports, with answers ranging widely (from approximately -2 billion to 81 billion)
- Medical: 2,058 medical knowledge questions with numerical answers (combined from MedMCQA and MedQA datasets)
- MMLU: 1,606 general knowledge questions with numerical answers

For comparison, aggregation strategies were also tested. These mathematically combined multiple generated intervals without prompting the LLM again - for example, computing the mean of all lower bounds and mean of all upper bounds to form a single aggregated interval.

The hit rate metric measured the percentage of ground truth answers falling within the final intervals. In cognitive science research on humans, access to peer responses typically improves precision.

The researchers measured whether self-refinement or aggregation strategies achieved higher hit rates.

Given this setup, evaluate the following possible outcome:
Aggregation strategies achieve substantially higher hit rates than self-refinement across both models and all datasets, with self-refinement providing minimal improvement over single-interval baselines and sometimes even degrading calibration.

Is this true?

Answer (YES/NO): NO